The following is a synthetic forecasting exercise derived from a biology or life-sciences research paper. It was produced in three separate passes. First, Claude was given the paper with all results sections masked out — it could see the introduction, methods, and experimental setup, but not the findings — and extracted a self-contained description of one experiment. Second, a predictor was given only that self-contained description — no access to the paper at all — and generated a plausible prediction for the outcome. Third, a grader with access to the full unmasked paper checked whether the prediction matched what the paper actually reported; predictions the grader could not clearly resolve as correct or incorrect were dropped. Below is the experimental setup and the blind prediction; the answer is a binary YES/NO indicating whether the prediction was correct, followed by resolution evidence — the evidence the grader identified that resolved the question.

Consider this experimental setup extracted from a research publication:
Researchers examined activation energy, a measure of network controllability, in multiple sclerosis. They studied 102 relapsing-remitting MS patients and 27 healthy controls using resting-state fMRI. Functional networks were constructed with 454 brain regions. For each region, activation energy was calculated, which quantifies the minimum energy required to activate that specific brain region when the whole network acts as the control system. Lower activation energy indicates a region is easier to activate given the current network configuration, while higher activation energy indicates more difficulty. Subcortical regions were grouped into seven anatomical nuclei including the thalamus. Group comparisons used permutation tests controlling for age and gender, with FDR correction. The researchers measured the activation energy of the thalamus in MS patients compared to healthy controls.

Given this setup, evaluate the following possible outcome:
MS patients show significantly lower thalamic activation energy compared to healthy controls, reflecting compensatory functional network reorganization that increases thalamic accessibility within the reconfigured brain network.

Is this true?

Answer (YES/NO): YES